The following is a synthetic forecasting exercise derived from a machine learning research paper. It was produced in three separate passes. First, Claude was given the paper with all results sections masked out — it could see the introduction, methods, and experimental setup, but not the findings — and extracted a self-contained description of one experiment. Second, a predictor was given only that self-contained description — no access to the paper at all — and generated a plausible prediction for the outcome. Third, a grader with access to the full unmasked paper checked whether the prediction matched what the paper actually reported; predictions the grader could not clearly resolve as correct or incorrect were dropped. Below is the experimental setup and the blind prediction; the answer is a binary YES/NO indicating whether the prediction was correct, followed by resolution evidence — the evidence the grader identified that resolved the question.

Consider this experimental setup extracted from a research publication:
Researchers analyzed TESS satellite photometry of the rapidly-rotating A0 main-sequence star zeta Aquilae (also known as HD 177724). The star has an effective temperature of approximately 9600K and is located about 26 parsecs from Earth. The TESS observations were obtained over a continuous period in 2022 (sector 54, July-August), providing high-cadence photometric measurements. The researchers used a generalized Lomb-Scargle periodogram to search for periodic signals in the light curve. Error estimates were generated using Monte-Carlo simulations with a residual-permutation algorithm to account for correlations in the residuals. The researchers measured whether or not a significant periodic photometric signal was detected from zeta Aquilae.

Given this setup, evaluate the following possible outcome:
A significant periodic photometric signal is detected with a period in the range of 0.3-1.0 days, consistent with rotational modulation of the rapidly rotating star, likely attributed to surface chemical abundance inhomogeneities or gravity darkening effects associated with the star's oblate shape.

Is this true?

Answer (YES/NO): YES